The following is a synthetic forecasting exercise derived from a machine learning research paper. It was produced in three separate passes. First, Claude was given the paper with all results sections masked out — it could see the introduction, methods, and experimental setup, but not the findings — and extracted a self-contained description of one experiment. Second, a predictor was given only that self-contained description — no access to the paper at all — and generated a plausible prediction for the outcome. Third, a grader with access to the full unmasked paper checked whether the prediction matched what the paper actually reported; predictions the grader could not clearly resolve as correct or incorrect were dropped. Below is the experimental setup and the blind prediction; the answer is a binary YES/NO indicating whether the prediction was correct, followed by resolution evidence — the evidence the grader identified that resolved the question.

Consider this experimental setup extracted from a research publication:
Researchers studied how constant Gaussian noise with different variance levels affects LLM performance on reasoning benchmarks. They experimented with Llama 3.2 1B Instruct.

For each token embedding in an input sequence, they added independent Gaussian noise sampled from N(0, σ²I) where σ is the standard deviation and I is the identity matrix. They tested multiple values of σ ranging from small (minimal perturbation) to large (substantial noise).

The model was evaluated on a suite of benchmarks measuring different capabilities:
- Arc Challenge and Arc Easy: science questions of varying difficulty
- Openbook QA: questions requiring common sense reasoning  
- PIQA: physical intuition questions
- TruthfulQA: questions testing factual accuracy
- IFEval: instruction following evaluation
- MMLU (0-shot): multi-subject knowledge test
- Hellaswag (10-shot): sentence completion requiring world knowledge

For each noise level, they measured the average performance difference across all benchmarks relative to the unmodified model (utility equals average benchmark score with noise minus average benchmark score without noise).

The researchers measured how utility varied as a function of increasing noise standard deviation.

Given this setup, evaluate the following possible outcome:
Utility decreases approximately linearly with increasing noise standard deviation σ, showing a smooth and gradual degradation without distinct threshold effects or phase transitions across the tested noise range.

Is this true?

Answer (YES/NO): NO